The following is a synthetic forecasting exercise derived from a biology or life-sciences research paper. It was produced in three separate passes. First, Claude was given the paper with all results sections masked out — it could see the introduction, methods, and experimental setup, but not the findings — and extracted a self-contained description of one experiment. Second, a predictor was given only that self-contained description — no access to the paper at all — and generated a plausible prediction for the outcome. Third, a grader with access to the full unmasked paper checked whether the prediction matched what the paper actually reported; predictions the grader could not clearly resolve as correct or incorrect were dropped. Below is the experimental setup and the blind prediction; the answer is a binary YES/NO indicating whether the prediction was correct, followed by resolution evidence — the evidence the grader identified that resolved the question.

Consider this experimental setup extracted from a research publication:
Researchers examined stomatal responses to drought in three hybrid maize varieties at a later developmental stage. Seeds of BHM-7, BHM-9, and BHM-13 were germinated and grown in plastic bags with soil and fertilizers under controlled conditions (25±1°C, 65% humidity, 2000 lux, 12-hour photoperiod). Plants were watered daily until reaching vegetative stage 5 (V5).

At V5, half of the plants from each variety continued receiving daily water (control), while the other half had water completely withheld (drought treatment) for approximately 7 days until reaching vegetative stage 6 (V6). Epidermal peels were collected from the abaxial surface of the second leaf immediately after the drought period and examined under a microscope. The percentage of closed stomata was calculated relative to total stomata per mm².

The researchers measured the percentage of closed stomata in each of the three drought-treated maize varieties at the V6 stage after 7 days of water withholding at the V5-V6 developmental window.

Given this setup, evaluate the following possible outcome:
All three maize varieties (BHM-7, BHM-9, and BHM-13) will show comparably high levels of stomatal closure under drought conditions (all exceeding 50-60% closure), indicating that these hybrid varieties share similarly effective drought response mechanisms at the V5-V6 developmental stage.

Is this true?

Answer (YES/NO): NO